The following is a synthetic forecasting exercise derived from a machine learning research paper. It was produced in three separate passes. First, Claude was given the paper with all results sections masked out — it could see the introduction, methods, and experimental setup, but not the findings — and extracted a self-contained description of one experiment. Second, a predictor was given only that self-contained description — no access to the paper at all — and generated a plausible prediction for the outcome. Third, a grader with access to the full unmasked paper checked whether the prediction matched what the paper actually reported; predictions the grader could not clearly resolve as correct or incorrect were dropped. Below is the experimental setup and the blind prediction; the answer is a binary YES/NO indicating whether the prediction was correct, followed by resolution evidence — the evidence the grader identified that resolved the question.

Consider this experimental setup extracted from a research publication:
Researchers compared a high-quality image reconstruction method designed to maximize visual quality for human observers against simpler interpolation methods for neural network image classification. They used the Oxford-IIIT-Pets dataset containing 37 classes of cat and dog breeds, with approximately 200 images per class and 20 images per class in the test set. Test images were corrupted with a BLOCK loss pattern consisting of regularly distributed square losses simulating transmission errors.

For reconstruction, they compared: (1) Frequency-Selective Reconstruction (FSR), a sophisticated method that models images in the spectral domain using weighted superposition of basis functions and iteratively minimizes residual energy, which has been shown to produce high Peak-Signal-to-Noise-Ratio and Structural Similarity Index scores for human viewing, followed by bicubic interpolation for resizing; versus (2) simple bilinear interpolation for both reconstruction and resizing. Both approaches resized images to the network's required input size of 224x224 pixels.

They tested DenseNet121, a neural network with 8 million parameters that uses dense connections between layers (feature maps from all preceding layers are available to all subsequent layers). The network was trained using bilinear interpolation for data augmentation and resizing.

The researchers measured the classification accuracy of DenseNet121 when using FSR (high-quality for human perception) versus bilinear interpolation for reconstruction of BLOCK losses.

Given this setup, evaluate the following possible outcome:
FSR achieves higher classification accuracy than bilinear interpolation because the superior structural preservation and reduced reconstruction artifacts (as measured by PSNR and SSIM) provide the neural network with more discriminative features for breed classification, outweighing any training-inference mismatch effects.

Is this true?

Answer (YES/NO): NO